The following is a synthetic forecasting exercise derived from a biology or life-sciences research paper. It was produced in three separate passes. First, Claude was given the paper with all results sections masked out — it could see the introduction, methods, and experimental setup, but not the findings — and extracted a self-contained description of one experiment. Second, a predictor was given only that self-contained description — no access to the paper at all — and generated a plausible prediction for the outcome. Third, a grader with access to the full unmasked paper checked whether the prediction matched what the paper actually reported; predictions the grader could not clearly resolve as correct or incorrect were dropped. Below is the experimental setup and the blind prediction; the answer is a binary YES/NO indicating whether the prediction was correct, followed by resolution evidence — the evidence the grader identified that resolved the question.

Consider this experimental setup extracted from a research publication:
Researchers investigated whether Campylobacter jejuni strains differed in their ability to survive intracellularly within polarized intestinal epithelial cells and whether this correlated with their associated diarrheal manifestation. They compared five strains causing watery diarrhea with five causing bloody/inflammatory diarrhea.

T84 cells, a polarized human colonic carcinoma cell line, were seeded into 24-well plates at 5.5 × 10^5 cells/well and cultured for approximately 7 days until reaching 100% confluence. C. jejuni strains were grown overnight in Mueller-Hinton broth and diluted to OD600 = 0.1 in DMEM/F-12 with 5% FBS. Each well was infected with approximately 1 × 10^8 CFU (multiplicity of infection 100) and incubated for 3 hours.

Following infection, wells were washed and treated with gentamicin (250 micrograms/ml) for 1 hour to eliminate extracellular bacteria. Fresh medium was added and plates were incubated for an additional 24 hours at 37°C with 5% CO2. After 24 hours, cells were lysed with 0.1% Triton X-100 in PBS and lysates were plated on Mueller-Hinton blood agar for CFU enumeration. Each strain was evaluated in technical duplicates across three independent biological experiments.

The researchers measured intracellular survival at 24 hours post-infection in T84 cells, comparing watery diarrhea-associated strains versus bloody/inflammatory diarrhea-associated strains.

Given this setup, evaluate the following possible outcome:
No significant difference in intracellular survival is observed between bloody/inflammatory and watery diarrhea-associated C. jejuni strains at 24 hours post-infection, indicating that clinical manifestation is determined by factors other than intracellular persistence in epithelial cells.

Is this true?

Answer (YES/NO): NO